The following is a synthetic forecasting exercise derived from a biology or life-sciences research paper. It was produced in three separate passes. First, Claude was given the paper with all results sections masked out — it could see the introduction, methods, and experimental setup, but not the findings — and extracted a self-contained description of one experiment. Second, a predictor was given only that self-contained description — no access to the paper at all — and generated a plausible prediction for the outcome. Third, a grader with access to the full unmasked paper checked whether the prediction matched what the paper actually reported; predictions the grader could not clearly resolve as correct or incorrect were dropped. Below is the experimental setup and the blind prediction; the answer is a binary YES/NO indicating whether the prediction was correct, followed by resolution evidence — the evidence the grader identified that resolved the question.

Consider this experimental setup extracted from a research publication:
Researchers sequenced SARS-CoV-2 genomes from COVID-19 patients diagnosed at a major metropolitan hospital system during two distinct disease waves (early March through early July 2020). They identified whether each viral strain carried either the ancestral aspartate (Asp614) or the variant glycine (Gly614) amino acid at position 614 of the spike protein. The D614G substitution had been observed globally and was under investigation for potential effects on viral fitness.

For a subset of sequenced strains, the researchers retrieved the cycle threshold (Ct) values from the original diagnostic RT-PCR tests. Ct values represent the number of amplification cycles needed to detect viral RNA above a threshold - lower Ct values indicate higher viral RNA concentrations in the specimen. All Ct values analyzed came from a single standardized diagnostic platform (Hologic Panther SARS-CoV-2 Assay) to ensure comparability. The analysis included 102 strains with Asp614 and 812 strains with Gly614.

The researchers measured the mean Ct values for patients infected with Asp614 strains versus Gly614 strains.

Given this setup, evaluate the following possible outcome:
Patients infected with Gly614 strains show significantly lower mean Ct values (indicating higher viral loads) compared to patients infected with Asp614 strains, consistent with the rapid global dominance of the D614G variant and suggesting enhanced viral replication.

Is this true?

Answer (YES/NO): YES